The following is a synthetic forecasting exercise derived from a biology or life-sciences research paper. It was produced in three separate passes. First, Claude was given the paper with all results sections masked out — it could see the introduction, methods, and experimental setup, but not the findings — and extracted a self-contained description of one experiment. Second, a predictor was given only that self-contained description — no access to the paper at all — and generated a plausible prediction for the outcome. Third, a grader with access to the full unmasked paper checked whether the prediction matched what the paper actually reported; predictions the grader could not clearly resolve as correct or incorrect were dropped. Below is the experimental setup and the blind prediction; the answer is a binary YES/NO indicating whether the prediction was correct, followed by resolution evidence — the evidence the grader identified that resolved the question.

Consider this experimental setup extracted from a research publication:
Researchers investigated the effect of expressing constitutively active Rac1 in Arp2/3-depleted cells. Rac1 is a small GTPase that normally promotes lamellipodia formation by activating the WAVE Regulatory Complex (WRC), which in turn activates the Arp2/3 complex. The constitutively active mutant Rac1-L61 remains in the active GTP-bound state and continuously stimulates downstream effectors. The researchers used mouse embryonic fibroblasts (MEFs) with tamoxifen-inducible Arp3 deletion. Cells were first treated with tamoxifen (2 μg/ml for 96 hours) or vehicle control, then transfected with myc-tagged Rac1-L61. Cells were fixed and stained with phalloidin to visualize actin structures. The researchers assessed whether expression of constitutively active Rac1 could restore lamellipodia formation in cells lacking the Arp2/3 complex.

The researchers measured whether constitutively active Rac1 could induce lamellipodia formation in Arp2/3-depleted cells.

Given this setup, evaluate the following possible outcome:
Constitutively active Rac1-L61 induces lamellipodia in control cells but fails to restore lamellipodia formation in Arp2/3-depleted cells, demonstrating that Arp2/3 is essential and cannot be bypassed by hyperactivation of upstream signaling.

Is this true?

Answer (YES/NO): YES